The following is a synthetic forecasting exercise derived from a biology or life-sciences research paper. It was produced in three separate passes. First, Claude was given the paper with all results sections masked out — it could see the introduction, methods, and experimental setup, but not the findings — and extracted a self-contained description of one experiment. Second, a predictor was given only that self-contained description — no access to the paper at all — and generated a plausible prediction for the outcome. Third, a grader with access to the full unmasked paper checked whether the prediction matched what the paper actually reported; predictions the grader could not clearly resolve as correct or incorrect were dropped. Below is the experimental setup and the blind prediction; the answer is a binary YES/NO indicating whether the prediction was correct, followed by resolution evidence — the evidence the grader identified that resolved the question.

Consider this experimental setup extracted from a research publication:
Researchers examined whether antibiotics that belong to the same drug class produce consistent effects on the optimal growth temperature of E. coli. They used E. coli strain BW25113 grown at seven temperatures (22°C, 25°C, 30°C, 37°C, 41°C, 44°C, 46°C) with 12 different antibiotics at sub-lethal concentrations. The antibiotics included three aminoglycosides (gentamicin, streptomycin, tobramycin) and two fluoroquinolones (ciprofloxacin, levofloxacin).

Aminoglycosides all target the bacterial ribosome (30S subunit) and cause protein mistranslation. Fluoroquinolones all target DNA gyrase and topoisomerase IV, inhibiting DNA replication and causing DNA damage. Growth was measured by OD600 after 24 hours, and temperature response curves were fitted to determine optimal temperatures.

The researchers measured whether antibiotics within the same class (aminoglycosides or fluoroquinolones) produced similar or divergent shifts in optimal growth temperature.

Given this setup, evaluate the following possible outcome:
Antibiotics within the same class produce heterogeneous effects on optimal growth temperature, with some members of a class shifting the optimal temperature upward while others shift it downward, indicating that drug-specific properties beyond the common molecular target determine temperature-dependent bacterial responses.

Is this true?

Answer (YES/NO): YES